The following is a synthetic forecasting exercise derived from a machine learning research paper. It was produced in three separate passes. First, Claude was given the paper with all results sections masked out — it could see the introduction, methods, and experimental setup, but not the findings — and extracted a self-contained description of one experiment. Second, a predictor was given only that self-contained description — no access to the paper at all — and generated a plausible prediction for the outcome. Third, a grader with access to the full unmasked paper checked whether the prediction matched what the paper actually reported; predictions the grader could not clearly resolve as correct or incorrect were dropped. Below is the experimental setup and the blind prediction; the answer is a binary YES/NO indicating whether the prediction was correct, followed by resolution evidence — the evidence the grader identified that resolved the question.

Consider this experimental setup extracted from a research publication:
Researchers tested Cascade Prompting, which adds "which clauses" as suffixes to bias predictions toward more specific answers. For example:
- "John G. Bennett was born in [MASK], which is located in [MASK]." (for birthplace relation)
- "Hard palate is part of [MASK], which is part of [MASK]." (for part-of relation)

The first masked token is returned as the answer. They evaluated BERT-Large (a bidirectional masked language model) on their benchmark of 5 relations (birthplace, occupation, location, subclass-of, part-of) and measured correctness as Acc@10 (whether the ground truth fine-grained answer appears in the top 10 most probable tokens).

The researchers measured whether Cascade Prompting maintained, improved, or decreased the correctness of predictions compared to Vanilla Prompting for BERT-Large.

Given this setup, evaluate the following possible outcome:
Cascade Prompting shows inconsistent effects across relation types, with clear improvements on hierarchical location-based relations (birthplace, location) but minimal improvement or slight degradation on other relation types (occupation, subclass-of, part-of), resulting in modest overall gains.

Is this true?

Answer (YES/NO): NO